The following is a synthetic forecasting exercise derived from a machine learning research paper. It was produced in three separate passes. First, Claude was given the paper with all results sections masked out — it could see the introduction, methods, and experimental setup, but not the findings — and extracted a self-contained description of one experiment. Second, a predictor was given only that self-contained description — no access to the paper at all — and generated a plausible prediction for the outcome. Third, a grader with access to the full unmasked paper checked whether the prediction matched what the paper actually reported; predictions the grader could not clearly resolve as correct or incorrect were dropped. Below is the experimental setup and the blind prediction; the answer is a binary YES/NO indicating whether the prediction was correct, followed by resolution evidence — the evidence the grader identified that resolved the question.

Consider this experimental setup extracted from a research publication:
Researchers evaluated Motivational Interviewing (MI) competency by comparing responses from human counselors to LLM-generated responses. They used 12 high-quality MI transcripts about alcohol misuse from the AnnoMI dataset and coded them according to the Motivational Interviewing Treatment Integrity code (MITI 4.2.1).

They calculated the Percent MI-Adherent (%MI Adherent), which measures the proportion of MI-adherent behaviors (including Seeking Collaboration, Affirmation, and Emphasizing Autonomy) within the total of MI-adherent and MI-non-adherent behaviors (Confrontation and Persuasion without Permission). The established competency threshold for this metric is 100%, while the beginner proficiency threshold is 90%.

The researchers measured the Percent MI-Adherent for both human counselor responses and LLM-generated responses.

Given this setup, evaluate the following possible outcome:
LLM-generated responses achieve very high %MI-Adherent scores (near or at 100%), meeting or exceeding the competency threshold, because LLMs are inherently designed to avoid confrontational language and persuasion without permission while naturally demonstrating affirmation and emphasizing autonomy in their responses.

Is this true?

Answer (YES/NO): NO